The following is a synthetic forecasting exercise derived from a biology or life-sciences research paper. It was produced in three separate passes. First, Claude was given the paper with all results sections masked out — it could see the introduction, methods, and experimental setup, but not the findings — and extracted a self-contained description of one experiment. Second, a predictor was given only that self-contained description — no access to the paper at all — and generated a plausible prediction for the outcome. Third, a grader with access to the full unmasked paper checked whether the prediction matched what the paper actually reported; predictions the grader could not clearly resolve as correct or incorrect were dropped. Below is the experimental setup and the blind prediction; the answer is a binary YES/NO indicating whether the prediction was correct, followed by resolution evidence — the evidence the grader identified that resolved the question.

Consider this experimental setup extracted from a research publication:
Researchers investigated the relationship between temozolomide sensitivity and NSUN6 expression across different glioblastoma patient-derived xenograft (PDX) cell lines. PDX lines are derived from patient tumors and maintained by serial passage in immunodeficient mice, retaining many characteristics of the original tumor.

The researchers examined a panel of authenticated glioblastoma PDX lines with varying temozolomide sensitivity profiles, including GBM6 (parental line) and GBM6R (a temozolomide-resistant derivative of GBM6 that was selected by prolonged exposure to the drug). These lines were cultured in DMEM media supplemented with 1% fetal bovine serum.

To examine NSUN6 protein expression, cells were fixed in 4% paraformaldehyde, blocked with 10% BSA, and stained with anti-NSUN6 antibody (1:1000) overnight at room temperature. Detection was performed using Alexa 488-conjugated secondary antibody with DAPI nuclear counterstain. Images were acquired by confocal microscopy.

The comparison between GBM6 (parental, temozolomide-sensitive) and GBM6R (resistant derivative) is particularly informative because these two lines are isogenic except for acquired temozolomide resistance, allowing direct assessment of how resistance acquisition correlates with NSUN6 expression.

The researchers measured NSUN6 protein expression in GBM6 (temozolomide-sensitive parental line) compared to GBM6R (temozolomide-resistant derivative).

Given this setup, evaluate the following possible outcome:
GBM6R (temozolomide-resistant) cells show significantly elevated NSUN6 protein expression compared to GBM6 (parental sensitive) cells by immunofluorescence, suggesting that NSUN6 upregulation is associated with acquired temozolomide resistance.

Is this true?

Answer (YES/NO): NO